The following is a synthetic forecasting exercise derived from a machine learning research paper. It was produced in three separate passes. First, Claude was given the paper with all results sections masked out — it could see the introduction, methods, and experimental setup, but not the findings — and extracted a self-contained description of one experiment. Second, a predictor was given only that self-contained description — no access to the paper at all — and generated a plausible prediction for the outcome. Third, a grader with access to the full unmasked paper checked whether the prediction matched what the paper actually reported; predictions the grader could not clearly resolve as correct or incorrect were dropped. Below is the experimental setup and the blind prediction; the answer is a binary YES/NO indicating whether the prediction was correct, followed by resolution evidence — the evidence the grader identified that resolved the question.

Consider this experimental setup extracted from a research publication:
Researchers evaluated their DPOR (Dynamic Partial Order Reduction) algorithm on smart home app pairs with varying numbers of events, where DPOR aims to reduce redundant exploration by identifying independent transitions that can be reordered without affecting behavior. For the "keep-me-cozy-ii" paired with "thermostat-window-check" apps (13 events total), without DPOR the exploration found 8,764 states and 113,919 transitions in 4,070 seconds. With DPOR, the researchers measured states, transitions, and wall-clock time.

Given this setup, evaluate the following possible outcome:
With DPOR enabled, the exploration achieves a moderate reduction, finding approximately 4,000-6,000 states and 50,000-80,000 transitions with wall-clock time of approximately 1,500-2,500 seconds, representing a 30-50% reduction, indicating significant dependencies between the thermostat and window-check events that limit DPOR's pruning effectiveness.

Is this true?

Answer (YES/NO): NO